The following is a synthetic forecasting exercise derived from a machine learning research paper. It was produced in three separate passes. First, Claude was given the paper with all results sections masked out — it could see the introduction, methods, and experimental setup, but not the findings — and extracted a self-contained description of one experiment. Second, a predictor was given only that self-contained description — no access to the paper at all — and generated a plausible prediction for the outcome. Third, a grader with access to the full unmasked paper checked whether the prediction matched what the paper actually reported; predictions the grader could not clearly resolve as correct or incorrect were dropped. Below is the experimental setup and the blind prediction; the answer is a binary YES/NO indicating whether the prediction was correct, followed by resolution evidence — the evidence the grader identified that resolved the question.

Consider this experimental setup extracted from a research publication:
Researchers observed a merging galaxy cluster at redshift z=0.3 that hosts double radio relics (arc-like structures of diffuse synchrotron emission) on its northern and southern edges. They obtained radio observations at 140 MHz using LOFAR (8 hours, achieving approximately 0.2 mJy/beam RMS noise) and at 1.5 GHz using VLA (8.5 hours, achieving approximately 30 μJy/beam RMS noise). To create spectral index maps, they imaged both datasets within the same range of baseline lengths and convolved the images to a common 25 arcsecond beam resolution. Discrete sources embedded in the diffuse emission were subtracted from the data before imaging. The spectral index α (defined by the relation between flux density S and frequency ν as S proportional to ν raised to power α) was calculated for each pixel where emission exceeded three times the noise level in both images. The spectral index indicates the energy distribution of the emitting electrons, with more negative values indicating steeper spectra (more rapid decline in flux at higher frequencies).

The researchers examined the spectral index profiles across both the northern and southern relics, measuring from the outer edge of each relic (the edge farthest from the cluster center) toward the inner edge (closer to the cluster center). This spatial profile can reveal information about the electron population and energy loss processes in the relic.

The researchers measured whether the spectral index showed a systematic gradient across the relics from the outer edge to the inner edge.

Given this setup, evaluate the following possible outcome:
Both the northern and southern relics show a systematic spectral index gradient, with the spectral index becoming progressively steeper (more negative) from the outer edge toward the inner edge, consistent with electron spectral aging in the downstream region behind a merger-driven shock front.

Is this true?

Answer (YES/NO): YES